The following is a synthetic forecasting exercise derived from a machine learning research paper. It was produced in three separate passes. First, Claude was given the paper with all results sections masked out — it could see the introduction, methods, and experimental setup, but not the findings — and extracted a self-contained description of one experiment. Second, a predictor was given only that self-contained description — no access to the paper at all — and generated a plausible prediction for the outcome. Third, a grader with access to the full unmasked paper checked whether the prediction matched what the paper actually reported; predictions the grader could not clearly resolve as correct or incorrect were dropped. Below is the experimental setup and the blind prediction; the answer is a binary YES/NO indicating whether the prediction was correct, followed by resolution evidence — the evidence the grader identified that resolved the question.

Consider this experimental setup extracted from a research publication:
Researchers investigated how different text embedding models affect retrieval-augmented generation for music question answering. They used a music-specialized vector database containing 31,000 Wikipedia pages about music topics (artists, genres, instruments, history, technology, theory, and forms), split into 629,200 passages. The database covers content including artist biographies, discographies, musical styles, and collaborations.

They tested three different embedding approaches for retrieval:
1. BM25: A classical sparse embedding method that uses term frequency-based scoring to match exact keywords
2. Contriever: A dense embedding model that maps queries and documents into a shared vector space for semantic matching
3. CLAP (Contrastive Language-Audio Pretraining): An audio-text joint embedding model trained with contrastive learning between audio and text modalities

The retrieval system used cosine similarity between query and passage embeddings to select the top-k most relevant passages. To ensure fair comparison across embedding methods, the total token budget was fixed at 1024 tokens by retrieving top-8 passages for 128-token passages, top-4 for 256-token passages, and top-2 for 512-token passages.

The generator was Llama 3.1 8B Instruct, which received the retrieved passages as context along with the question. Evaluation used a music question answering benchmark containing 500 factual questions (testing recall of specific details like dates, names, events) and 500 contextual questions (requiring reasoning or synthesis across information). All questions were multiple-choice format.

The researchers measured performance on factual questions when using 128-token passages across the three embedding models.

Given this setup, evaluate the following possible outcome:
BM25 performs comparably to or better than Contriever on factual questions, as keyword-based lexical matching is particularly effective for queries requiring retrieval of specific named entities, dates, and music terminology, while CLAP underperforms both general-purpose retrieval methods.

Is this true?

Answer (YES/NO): YES